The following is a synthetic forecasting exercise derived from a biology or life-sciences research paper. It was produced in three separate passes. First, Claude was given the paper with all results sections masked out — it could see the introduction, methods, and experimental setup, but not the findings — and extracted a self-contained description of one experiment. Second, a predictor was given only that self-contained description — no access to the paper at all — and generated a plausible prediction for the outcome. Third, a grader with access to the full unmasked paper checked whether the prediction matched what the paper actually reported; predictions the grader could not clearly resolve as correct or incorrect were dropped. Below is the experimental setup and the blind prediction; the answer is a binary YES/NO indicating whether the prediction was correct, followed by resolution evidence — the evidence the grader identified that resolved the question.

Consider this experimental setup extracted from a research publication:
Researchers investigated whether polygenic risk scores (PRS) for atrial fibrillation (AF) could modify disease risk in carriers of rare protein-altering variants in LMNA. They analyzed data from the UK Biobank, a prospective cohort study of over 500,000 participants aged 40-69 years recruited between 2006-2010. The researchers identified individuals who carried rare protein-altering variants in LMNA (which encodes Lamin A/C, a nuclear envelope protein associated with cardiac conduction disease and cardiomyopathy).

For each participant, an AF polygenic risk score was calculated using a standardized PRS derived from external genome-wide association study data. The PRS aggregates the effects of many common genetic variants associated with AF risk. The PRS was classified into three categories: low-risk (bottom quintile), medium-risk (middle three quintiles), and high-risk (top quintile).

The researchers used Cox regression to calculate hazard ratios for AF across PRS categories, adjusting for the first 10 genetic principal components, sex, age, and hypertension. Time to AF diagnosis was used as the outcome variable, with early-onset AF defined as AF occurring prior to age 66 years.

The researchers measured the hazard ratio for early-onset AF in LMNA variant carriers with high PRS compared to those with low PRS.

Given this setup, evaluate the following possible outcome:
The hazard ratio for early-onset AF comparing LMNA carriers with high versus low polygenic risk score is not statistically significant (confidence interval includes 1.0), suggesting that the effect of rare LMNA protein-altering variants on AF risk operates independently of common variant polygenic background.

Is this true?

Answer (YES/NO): NO